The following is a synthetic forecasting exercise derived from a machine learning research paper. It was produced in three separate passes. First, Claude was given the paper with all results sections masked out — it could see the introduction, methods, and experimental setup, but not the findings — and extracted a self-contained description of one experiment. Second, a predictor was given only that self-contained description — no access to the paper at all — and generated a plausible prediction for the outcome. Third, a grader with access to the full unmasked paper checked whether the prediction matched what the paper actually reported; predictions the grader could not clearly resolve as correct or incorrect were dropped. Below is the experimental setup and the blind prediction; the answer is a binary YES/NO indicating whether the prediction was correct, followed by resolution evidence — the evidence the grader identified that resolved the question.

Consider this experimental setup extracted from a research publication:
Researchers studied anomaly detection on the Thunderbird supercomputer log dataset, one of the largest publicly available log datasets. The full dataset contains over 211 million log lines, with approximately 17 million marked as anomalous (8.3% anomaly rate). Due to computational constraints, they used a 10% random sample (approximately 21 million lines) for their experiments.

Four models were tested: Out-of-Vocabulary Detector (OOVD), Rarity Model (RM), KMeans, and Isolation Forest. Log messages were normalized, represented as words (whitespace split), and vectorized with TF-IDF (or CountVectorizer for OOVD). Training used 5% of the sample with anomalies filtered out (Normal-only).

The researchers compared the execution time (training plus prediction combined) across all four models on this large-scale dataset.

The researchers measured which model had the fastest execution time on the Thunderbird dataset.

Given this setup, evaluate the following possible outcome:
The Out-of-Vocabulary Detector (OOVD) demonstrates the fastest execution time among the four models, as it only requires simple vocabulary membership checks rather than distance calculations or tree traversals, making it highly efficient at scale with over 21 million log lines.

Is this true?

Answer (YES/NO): YES